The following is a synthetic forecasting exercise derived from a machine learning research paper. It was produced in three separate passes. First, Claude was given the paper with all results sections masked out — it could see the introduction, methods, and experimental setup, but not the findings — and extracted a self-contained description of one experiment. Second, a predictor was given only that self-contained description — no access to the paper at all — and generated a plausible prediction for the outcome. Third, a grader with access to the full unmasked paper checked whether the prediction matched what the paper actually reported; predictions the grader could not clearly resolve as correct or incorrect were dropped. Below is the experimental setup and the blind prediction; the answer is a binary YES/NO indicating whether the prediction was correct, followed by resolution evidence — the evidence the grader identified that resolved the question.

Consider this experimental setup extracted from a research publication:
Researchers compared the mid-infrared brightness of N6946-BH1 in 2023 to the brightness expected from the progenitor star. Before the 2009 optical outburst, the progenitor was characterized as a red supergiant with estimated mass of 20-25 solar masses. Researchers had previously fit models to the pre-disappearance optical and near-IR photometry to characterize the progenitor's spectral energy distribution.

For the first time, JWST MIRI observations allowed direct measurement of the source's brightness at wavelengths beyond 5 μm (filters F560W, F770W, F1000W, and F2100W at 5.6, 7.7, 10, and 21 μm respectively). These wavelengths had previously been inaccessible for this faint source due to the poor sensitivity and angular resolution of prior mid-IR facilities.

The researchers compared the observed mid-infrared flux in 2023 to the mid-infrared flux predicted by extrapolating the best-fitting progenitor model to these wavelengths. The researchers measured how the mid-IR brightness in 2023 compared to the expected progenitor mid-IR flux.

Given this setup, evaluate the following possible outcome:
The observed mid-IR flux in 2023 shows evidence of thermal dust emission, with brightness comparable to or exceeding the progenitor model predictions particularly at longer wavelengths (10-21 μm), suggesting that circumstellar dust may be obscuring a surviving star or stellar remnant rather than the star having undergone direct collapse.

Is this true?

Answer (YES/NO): NO